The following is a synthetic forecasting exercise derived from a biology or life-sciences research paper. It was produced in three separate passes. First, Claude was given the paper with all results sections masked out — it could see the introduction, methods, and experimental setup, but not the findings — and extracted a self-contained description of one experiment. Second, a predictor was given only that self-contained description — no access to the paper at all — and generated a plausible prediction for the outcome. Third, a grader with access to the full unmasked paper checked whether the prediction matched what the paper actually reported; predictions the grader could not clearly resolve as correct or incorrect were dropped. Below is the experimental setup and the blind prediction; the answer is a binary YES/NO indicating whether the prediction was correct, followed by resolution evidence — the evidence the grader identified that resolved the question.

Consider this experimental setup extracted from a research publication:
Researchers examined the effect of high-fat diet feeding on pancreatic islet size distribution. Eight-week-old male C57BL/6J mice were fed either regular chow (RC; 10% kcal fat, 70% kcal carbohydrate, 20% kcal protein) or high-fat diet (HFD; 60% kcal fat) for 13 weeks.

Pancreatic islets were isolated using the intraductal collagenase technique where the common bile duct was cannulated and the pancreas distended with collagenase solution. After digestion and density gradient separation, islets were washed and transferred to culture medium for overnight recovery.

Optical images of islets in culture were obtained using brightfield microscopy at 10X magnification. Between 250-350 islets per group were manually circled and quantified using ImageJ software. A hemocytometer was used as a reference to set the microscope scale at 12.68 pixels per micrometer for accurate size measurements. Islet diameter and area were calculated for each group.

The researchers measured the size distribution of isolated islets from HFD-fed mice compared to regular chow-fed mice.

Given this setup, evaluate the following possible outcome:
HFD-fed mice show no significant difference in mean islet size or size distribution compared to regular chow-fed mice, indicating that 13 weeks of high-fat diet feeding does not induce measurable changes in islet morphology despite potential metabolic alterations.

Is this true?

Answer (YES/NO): NO